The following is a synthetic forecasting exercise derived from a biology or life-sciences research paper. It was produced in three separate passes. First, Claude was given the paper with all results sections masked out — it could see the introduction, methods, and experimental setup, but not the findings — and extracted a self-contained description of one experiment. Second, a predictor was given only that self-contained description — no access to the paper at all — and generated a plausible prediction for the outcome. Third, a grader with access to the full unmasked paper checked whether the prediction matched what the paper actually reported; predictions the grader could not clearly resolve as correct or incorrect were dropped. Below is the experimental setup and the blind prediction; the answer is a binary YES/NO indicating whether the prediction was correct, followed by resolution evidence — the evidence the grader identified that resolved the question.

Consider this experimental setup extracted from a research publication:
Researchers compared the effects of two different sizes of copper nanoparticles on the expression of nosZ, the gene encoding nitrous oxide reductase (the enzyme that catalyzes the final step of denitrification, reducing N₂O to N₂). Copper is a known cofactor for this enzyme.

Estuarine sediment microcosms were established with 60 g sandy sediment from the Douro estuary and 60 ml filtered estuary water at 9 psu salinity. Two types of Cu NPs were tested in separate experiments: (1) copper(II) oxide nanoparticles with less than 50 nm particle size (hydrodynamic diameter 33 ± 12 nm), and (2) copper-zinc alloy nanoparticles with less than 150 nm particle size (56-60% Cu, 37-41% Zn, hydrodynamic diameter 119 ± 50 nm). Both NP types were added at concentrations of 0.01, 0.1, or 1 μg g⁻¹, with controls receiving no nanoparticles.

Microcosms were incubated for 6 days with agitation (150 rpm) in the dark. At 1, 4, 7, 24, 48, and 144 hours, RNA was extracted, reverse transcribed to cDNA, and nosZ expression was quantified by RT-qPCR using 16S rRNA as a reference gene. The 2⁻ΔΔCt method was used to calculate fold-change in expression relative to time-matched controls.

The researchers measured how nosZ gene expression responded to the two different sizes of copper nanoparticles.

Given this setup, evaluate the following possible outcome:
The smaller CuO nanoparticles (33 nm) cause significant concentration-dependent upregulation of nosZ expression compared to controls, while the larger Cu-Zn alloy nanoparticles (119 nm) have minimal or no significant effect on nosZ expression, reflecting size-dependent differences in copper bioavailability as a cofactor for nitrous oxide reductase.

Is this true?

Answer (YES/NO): YES